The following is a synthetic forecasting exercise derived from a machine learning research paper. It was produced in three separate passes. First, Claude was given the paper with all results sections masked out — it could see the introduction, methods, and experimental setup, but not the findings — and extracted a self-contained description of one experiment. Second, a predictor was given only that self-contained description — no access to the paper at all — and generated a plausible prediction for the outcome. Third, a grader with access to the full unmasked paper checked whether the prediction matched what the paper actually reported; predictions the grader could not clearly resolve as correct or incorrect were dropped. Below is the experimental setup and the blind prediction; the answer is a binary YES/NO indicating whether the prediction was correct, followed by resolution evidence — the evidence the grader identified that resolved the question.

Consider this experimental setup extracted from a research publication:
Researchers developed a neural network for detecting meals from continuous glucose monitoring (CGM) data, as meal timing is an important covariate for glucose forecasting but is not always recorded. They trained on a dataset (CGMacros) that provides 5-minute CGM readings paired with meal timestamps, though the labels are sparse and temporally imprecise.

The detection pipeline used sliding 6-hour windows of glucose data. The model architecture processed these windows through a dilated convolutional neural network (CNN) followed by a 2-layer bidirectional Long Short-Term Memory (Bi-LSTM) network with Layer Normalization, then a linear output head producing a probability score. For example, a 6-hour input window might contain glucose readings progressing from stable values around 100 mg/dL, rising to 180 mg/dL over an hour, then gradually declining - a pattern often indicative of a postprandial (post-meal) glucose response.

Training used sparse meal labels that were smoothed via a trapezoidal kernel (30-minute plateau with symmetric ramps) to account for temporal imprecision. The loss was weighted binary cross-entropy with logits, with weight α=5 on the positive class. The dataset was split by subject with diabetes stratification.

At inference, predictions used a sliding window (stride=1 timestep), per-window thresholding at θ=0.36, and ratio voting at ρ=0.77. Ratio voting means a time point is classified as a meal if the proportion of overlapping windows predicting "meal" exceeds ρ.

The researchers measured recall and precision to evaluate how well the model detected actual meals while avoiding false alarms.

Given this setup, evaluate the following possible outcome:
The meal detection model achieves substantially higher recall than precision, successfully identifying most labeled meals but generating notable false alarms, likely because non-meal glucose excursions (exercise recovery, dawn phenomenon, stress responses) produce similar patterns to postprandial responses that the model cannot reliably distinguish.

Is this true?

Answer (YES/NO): NO